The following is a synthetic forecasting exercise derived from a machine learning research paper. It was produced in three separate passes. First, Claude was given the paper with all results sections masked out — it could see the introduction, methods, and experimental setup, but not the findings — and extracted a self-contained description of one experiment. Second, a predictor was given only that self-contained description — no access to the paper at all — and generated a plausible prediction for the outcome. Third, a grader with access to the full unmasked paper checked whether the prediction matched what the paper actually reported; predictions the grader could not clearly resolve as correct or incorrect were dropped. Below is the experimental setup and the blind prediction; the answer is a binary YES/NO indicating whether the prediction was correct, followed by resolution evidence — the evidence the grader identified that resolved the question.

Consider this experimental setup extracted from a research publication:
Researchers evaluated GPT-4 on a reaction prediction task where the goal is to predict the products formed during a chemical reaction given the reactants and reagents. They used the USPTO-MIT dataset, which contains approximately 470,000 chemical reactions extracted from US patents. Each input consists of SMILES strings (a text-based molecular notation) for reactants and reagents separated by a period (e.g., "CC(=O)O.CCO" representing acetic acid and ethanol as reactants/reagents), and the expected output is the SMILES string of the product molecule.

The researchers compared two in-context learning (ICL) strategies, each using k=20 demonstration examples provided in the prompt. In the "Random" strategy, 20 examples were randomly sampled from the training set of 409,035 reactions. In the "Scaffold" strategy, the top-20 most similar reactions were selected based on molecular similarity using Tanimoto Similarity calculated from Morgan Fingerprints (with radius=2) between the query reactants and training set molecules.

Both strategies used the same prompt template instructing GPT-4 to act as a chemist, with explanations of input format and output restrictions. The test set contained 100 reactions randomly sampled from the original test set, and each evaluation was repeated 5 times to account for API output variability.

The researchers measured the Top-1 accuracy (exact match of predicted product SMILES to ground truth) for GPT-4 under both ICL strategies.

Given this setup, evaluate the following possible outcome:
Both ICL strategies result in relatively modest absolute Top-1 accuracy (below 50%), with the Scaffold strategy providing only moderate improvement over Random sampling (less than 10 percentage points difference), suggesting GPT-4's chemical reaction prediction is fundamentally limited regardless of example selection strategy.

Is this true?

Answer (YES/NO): NO